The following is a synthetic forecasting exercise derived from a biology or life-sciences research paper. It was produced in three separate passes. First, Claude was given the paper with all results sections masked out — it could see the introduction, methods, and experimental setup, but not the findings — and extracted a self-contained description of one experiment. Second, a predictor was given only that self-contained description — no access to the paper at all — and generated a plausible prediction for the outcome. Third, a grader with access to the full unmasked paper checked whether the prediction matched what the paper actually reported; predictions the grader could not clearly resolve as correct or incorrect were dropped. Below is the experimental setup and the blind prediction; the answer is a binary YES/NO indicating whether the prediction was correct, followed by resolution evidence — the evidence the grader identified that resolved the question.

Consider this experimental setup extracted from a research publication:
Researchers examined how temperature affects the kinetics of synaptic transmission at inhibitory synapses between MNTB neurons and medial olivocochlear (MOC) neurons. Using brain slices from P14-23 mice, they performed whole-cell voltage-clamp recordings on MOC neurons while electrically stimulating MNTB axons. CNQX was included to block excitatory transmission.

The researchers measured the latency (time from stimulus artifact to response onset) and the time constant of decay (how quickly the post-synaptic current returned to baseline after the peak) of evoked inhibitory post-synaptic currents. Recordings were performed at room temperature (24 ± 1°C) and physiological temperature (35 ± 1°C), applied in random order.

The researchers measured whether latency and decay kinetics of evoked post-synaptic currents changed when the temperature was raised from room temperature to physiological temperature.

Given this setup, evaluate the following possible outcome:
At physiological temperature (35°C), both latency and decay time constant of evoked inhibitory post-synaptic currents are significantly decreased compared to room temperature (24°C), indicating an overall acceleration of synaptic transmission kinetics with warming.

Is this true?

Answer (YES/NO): YES